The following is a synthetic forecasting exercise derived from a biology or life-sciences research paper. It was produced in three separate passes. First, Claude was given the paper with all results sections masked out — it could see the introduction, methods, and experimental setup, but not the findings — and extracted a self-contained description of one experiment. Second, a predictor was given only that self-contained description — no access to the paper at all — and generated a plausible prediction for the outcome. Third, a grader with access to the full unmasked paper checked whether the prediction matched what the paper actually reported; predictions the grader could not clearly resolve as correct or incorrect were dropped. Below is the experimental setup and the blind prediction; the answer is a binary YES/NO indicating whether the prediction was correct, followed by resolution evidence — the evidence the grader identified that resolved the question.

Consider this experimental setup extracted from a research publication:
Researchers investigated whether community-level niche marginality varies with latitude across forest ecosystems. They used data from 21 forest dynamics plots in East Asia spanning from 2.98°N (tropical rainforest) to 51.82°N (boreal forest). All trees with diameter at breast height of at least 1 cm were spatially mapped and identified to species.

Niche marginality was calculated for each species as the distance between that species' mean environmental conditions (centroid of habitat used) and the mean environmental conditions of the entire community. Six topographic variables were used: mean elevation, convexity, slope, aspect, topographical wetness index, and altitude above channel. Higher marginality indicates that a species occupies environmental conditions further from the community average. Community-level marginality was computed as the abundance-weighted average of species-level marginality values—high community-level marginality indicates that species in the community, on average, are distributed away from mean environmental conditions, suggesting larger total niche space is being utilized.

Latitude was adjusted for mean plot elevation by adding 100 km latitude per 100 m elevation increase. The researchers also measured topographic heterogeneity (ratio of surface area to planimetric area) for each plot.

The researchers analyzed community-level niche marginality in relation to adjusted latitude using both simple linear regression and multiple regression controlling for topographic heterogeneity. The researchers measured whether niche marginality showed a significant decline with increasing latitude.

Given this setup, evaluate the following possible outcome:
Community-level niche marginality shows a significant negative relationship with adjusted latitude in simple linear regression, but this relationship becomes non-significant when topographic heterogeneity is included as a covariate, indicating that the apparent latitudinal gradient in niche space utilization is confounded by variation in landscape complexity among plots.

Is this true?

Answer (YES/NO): NO